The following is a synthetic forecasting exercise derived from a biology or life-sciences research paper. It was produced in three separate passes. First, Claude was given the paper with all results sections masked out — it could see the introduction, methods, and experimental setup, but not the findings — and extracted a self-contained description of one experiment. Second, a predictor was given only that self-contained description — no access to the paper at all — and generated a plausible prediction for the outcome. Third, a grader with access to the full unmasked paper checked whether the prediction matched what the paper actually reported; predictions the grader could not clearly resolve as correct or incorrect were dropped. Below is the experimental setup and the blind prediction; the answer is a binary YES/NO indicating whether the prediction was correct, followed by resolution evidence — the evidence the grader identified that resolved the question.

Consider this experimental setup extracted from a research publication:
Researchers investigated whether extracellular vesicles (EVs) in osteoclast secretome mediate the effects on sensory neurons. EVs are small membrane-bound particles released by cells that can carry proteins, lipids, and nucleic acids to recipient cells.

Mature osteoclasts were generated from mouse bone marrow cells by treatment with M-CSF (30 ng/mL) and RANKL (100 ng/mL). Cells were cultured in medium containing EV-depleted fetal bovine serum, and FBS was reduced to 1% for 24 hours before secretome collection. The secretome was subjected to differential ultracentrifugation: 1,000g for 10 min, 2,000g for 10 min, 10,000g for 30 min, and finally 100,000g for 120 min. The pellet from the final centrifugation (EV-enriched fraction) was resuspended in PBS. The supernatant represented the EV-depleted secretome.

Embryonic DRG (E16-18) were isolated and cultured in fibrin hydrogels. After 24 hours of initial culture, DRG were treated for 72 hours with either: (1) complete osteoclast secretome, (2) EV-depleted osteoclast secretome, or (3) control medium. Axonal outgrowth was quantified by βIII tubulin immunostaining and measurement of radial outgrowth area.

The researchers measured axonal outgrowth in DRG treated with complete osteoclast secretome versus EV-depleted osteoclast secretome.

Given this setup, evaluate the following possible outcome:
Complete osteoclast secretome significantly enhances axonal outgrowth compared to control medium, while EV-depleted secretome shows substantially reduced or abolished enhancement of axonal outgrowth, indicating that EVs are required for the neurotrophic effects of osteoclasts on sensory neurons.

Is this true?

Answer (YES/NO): YES